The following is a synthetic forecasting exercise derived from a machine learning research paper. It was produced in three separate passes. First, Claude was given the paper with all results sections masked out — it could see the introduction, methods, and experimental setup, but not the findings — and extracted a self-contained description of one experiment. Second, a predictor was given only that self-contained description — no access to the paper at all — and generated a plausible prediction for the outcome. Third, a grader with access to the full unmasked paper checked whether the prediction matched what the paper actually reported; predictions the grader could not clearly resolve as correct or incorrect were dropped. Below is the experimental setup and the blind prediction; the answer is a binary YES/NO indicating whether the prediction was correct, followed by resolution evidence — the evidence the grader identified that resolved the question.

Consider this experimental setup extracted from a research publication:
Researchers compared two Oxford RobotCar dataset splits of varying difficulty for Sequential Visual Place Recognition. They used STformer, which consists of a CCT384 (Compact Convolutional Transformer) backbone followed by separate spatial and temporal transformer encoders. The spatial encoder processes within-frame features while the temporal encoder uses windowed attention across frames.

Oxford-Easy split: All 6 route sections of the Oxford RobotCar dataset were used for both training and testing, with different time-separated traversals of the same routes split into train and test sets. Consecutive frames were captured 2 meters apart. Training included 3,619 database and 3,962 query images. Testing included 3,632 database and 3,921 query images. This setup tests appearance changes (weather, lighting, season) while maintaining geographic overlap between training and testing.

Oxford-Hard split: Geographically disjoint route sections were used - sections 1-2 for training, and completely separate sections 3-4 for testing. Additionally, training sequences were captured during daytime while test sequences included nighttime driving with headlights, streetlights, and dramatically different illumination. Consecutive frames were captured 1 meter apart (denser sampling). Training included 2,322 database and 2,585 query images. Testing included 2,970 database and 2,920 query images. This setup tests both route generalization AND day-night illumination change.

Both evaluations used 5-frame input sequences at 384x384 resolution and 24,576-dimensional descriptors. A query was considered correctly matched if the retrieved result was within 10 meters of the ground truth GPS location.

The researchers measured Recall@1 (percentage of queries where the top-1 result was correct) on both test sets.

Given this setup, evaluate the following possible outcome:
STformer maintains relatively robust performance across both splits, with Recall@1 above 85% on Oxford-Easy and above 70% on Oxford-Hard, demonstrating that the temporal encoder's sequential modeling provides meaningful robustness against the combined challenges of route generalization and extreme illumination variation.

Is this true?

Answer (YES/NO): NO